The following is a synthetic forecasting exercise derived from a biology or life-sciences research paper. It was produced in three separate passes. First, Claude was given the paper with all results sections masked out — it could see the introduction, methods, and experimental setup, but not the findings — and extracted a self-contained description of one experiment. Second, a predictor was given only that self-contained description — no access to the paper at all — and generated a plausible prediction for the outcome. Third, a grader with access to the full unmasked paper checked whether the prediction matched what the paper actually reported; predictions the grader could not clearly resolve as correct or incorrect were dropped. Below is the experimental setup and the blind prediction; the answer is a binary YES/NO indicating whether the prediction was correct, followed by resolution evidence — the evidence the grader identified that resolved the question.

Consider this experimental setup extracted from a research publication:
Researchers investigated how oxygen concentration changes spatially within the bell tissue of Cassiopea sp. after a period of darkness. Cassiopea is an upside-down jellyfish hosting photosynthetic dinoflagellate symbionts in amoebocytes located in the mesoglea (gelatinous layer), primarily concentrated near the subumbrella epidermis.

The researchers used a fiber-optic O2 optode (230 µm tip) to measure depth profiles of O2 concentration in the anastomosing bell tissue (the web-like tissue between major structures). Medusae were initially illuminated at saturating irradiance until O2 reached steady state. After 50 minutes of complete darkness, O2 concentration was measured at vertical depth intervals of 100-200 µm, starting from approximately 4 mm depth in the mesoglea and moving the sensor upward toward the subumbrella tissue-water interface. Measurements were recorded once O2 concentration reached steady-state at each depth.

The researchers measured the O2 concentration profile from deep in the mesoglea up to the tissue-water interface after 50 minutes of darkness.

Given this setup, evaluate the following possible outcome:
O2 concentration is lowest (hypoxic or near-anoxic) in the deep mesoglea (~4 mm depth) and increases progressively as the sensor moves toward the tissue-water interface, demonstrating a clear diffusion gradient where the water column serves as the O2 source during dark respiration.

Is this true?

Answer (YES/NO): NO